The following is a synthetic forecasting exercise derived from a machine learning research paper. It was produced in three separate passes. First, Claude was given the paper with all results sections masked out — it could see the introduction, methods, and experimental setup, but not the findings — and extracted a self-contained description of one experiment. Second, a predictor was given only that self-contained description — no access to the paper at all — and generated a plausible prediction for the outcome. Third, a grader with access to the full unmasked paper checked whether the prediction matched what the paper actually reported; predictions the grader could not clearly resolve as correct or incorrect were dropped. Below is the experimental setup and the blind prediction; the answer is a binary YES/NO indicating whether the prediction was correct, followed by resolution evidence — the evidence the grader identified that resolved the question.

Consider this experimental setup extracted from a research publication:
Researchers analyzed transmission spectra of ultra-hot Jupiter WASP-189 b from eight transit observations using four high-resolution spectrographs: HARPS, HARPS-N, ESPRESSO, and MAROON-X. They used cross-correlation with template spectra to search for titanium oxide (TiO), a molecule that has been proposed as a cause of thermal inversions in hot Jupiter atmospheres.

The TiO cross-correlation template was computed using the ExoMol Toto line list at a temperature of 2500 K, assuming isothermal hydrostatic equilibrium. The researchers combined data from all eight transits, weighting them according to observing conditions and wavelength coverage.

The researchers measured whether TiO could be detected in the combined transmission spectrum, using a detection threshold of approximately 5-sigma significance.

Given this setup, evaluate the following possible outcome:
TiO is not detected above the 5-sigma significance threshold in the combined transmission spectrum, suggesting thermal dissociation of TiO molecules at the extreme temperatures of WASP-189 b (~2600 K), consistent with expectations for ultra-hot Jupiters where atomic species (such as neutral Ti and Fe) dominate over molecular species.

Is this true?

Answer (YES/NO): NO